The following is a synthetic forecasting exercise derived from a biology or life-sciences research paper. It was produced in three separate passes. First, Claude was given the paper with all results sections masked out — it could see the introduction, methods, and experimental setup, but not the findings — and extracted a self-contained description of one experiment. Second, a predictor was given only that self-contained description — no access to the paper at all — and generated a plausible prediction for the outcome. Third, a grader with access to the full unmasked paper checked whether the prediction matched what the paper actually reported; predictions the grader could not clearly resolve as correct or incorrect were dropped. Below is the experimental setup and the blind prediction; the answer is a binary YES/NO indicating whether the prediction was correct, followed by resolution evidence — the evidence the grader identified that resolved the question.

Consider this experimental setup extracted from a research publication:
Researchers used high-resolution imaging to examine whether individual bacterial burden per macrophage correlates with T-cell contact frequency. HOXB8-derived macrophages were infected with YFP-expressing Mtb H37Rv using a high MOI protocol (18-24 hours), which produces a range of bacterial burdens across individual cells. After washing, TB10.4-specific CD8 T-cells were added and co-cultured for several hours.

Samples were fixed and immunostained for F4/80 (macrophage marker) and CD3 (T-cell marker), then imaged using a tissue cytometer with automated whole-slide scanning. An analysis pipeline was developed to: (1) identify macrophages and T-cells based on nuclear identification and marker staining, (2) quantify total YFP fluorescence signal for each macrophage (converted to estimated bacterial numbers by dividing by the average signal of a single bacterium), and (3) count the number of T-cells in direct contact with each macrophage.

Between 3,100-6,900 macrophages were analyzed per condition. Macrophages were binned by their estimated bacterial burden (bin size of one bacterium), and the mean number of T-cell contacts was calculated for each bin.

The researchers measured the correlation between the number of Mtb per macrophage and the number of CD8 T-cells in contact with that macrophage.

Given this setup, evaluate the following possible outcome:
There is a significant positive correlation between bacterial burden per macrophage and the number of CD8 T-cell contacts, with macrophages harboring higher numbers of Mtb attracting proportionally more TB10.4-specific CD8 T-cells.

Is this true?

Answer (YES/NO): YES